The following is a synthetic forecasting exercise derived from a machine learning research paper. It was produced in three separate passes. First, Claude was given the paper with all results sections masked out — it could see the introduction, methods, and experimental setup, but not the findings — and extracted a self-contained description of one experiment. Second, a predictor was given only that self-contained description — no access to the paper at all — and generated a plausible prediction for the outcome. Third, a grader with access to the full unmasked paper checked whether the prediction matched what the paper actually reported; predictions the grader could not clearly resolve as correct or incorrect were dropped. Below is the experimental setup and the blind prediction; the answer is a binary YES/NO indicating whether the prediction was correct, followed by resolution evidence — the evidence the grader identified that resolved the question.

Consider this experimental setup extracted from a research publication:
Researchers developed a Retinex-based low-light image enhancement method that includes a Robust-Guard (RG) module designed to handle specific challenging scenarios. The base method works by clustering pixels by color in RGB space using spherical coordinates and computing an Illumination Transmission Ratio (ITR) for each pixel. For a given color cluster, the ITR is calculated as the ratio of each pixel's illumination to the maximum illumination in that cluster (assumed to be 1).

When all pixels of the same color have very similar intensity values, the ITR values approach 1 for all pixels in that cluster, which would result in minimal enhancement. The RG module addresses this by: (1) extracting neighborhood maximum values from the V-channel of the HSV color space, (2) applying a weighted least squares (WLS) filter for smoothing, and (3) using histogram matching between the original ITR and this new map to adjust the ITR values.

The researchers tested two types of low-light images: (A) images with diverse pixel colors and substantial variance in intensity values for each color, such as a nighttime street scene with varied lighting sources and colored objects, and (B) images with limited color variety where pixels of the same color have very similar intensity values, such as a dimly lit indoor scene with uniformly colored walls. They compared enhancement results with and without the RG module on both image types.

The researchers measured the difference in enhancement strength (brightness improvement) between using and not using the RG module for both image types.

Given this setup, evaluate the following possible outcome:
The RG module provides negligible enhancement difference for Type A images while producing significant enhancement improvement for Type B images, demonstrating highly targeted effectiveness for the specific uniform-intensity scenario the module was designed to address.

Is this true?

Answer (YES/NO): YES